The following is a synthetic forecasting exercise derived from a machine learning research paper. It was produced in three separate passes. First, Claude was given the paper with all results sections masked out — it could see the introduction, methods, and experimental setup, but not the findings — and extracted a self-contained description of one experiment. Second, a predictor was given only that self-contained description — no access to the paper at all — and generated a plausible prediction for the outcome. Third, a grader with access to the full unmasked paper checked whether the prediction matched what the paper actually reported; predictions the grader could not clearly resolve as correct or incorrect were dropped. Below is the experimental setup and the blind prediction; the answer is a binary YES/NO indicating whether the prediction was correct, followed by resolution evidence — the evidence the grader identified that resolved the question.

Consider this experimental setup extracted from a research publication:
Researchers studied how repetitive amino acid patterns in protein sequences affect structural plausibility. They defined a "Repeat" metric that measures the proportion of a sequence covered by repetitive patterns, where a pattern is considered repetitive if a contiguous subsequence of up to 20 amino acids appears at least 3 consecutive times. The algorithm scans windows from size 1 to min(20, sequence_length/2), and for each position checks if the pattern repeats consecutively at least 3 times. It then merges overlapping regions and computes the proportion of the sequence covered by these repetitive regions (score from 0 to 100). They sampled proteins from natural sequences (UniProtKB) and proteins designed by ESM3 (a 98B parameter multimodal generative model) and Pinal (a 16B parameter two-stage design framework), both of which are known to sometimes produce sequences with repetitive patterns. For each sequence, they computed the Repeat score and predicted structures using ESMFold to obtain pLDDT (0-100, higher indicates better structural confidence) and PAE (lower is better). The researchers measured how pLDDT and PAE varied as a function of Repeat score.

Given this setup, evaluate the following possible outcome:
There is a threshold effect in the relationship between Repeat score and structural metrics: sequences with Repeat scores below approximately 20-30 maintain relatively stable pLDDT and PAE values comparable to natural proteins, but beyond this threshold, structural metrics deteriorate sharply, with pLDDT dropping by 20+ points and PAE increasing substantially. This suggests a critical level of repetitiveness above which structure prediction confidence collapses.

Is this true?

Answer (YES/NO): NO